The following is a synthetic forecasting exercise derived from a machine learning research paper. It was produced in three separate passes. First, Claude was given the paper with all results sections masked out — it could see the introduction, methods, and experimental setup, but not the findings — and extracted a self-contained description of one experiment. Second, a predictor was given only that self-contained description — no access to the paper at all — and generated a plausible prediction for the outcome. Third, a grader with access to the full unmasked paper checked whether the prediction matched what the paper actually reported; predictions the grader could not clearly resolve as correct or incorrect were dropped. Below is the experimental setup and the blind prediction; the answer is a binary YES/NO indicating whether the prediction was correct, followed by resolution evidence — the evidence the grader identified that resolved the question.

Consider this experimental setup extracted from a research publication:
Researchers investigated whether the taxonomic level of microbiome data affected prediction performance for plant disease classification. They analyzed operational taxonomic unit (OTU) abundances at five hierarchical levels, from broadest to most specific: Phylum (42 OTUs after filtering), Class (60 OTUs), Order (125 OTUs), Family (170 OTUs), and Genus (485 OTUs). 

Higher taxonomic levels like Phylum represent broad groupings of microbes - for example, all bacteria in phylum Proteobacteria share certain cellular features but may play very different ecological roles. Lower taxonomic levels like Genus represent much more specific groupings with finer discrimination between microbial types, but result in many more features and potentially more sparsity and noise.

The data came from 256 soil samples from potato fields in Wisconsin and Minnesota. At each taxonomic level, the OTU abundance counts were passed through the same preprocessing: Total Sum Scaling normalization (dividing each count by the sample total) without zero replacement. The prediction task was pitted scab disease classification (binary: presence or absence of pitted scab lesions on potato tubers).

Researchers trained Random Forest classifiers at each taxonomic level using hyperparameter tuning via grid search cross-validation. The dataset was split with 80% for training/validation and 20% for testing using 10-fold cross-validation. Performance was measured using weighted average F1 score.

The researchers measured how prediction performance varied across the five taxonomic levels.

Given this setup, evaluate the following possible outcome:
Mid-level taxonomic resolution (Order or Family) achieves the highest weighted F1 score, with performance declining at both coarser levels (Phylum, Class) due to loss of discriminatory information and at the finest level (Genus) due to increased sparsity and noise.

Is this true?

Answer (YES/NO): NO